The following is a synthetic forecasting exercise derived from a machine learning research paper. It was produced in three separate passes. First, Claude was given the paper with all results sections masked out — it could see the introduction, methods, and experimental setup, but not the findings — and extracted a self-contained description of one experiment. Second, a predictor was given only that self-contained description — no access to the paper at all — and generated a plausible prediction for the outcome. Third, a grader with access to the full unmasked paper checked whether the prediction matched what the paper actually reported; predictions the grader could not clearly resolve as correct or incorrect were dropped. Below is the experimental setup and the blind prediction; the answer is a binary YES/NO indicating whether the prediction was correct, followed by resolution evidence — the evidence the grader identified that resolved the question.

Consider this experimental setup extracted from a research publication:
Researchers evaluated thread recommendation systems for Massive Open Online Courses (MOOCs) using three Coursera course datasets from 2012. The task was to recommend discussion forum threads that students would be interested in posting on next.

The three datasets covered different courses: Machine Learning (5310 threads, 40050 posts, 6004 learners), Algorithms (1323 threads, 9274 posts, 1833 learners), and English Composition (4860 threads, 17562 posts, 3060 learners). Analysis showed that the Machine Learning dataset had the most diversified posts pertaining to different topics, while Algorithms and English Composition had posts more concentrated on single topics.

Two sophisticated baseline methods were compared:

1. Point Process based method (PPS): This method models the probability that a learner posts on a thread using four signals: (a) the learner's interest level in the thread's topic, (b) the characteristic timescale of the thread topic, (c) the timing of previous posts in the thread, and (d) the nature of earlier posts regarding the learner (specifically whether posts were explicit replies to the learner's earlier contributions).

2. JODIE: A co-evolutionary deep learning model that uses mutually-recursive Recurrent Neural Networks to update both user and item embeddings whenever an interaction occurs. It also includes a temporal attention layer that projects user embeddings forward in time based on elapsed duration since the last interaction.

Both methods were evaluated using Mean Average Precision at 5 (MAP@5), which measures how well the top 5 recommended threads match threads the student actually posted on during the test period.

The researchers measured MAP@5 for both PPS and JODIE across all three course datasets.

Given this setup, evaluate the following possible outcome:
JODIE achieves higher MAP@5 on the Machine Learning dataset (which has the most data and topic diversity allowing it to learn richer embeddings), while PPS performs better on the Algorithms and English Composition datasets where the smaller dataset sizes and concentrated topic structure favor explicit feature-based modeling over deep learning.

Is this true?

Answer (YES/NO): NO